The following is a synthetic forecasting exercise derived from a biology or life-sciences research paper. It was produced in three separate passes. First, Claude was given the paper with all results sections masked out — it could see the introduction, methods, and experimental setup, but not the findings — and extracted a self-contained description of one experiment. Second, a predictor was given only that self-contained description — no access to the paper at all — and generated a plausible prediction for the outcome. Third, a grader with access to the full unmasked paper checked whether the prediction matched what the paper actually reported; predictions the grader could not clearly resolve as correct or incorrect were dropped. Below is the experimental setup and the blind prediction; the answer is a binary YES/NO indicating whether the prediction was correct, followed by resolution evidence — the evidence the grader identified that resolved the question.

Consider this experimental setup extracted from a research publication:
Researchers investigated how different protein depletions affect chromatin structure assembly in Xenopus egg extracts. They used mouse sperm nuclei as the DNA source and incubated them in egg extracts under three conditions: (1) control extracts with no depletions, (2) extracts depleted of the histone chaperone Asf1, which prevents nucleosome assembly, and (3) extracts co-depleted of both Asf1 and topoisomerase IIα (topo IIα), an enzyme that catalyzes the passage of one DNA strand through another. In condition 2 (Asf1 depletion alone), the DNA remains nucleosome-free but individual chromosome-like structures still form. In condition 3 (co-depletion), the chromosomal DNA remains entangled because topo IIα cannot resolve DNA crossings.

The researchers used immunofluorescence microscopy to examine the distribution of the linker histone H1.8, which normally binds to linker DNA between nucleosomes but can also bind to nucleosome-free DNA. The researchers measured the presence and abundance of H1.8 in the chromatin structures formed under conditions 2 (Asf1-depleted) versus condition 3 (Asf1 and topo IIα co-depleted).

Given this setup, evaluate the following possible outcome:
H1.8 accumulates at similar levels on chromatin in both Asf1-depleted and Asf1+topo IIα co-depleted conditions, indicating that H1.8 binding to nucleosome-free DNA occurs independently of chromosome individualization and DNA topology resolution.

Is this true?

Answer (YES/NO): NO